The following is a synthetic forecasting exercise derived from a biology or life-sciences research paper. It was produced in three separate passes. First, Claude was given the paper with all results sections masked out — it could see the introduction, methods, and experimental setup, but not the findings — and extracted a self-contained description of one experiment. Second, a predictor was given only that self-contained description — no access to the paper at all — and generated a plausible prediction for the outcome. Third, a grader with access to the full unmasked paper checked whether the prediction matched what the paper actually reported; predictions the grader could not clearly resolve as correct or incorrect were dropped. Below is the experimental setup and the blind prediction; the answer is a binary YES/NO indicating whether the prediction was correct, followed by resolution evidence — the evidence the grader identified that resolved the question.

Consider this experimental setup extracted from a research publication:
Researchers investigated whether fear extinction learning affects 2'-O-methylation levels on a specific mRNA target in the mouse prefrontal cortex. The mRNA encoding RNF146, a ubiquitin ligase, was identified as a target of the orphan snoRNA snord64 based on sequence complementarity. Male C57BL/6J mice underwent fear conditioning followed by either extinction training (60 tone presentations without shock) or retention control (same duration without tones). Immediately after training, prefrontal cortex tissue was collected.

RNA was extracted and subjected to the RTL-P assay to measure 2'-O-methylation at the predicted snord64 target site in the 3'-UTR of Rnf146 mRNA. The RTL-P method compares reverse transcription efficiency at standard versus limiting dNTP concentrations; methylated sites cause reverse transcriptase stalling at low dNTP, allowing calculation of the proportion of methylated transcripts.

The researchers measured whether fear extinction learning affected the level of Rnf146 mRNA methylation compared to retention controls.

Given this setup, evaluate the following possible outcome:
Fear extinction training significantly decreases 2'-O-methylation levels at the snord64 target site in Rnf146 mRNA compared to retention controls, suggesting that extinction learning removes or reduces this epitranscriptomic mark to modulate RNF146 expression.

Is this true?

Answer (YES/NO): NO